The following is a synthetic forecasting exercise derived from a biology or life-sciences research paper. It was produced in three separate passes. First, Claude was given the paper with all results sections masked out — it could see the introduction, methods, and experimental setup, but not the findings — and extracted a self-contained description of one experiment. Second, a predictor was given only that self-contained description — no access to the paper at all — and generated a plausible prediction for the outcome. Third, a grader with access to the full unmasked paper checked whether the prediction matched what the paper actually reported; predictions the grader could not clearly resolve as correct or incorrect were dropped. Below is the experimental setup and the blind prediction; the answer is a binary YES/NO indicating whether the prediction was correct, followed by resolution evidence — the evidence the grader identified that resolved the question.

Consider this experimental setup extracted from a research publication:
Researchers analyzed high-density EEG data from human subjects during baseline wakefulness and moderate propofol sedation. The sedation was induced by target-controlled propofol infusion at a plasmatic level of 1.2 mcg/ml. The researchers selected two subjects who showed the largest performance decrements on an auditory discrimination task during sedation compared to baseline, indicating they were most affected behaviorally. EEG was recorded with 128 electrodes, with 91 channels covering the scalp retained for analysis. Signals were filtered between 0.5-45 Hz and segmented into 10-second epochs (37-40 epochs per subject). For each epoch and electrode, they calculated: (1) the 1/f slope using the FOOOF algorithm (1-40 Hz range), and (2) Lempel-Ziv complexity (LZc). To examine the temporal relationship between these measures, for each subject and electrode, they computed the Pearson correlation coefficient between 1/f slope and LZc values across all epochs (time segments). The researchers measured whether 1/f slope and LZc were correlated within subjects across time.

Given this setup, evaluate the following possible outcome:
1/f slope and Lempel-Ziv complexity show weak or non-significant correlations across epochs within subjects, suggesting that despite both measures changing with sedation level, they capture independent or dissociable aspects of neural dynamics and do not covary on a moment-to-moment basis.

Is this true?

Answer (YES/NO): NO